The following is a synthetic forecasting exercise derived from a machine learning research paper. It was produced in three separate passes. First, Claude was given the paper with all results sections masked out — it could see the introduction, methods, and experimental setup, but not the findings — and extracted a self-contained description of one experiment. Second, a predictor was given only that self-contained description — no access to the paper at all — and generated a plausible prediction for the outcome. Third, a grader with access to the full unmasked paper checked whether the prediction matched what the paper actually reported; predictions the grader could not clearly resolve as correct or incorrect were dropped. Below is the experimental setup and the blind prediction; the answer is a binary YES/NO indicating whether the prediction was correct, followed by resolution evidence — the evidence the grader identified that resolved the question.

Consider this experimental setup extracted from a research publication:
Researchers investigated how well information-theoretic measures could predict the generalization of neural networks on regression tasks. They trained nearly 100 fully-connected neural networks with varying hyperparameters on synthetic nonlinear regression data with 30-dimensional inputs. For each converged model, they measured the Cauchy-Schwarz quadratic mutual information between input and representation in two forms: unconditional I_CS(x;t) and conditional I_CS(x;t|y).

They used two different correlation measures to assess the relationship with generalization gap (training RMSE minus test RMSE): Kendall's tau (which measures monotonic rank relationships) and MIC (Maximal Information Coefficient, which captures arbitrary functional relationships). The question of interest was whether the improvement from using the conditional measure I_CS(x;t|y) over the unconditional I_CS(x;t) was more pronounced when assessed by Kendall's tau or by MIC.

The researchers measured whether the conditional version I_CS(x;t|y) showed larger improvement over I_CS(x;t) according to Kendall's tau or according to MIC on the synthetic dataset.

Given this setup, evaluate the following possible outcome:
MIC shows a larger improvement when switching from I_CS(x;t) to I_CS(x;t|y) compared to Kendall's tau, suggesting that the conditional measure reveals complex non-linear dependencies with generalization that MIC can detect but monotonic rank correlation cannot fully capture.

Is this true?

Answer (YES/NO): YES